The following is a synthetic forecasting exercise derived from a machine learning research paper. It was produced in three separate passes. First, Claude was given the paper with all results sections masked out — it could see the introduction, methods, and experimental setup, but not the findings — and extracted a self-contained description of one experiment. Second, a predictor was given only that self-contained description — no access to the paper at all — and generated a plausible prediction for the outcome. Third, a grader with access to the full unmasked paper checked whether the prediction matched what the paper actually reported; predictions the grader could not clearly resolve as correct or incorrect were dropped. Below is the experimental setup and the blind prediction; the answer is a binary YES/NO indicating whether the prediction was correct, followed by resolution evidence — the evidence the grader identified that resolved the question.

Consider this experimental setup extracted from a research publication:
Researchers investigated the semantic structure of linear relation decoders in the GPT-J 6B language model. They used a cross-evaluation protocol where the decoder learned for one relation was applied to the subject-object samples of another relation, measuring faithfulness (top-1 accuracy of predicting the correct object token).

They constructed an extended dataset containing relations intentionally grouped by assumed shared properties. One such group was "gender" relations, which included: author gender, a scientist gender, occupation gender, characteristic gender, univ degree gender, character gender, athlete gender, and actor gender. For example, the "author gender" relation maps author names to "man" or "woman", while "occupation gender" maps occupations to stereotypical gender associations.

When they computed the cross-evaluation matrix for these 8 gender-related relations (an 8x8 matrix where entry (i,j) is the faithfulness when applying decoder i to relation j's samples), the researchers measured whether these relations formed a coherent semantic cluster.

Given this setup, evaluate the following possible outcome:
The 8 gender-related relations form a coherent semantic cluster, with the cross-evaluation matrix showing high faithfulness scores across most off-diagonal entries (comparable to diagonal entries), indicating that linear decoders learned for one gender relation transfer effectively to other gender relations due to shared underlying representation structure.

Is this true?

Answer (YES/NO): NO